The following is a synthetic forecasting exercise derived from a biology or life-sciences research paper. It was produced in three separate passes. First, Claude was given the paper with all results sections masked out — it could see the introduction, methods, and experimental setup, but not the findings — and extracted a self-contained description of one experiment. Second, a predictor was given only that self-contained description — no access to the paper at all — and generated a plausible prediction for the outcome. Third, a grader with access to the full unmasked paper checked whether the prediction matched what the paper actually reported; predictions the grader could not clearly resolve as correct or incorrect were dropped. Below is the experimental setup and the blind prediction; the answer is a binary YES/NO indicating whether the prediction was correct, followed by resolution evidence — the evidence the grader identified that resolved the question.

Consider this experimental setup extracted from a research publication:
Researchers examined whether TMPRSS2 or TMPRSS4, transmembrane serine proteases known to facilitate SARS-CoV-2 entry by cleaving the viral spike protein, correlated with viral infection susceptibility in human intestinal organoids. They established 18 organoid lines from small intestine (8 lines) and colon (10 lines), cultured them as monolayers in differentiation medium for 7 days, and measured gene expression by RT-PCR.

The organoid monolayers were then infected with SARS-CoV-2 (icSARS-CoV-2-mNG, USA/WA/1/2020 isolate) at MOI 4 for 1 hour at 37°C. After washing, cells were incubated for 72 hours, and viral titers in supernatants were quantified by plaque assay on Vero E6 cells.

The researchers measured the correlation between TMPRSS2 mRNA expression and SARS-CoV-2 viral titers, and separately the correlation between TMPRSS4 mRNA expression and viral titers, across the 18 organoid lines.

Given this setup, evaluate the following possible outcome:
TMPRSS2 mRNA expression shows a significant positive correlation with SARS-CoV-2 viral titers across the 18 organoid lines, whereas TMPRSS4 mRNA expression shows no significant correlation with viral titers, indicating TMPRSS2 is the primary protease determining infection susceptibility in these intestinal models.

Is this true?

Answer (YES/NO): NO